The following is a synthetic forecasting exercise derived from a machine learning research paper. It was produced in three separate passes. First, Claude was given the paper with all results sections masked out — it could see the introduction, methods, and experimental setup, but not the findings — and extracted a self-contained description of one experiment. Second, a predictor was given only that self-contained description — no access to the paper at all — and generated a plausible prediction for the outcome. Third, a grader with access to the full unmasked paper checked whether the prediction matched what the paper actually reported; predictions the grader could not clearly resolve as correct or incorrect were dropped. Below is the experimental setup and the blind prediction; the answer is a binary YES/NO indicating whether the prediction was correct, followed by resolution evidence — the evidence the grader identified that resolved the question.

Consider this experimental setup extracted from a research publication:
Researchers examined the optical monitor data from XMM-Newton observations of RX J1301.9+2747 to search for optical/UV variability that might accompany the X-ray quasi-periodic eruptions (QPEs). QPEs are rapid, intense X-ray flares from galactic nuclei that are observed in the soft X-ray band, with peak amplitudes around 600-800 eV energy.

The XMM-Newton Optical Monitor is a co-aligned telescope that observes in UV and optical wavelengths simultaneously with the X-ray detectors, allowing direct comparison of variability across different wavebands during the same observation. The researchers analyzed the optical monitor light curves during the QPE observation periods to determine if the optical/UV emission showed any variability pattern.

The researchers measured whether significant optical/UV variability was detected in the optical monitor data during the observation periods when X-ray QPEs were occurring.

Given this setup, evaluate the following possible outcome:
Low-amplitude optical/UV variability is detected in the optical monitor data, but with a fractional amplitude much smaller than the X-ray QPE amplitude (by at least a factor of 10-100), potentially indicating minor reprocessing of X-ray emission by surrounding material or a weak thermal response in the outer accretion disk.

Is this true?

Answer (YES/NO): NO